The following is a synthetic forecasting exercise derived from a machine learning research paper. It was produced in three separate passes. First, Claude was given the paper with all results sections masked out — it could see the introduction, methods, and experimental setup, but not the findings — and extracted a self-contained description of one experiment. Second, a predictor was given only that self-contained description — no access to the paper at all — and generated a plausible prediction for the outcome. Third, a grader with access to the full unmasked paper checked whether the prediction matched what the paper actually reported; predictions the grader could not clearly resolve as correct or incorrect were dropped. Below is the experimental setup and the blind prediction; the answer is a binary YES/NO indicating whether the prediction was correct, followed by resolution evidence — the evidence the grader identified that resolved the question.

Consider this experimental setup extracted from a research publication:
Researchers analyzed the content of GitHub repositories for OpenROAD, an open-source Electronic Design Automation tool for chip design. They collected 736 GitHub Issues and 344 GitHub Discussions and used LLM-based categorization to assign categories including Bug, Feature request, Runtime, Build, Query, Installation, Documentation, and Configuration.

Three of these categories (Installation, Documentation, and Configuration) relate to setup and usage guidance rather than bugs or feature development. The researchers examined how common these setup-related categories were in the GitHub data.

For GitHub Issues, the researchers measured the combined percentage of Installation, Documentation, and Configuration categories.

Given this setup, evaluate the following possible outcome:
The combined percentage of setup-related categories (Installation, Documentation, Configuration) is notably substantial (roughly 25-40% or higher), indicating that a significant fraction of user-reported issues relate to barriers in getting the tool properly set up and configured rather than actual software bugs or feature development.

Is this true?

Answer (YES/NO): NO